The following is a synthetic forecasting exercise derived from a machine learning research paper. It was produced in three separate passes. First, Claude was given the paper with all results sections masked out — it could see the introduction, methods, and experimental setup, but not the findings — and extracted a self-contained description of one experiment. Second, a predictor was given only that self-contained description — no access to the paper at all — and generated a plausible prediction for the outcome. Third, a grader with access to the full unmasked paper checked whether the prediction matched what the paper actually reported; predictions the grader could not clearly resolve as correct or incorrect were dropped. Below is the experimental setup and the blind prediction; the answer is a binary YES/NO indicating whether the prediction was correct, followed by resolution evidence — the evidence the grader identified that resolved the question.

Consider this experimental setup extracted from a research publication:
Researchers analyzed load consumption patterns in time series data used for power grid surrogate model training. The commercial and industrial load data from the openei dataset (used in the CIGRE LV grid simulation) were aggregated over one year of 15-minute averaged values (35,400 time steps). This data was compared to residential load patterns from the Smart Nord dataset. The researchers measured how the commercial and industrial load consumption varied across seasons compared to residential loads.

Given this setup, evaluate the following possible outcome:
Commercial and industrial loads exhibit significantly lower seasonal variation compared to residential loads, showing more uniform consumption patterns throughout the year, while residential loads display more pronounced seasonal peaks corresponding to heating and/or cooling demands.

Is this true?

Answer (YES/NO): YES